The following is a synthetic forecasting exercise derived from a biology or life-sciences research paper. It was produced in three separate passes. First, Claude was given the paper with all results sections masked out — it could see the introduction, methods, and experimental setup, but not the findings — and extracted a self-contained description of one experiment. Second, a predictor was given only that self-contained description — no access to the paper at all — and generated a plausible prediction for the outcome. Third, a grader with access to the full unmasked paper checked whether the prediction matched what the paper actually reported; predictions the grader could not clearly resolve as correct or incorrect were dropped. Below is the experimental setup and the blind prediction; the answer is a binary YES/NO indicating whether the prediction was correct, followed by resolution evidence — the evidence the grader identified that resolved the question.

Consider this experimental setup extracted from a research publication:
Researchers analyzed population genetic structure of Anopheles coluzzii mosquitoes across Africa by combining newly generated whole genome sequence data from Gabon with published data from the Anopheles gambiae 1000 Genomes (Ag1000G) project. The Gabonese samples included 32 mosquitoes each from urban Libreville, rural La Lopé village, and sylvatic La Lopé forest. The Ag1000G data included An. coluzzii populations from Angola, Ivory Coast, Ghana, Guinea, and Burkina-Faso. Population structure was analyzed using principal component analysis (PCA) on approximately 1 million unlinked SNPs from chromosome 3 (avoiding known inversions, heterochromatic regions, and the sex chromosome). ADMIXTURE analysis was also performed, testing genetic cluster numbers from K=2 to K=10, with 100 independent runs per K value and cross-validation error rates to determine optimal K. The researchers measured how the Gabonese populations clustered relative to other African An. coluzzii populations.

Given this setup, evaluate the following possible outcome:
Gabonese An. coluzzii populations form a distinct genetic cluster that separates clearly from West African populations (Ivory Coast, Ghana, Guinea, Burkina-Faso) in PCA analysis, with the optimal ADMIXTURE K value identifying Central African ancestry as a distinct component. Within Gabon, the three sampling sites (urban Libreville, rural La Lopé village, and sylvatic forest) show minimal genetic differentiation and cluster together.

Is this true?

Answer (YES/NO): NO